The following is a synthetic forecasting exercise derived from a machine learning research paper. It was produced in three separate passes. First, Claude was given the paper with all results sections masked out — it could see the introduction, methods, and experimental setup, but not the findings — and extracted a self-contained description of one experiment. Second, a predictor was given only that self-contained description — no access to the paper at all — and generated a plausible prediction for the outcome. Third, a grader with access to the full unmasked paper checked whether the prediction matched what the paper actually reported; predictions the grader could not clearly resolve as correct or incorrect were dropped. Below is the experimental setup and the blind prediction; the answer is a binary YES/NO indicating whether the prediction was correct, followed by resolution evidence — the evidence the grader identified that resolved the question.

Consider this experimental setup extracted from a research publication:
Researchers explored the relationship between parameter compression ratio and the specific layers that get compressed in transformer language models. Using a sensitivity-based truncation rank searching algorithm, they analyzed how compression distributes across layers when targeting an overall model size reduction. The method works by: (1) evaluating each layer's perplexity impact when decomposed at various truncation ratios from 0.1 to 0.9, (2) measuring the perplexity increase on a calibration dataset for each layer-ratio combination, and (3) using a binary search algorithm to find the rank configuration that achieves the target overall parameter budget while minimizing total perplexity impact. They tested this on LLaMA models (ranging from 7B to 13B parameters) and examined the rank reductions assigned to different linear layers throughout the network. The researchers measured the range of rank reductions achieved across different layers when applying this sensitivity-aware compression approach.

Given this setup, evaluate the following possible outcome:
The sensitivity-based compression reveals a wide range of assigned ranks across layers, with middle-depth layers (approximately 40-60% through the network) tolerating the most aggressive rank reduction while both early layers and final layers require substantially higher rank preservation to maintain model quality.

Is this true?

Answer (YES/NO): NO